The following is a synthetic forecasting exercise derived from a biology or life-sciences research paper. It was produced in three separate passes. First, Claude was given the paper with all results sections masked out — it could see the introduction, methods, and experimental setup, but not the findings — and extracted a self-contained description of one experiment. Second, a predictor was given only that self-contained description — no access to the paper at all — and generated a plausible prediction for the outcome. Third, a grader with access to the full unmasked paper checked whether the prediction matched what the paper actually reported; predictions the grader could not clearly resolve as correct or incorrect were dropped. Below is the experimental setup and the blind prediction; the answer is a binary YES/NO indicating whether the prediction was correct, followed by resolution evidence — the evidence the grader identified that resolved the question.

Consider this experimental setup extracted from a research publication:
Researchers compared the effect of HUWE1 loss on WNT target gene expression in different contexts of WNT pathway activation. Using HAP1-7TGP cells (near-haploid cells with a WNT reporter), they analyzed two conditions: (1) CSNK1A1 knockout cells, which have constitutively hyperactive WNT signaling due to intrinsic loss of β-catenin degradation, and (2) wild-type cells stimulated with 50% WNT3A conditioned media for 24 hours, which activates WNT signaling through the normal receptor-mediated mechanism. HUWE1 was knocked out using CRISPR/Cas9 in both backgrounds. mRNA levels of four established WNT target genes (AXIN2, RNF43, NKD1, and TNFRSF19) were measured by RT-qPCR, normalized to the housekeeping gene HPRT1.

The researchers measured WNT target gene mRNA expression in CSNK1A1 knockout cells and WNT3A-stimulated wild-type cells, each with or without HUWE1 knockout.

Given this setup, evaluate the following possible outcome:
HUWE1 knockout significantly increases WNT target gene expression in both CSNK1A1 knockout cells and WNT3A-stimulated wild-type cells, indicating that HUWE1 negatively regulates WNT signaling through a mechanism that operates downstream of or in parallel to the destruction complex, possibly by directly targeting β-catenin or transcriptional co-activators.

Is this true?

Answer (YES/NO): NO